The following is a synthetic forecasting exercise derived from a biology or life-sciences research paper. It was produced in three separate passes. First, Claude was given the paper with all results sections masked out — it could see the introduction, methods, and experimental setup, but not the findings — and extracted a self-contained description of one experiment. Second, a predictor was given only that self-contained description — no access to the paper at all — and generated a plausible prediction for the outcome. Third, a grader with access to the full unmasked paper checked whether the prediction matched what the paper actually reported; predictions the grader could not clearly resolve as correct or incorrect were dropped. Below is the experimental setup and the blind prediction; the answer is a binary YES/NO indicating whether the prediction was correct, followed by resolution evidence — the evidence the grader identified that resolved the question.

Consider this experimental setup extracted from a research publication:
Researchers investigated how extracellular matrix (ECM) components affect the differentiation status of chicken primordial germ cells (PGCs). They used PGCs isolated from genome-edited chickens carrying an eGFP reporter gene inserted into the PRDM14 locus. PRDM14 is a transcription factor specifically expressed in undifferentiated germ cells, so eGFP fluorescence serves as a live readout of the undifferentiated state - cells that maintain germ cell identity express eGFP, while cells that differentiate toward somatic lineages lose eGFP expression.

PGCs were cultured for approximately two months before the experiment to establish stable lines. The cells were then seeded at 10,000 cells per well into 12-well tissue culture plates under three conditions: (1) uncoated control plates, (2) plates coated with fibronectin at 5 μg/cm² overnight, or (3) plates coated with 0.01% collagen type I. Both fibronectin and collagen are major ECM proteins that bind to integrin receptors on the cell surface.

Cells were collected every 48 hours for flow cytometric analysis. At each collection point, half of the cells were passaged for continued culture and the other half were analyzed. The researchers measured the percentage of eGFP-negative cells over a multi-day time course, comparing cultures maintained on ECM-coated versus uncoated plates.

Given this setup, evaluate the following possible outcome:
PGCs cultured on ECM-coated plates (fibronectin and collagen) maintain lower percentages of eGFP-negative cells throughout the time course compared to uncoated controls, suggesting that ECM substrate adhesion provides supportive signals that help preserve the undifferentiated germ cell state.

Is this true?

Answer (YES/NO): NO